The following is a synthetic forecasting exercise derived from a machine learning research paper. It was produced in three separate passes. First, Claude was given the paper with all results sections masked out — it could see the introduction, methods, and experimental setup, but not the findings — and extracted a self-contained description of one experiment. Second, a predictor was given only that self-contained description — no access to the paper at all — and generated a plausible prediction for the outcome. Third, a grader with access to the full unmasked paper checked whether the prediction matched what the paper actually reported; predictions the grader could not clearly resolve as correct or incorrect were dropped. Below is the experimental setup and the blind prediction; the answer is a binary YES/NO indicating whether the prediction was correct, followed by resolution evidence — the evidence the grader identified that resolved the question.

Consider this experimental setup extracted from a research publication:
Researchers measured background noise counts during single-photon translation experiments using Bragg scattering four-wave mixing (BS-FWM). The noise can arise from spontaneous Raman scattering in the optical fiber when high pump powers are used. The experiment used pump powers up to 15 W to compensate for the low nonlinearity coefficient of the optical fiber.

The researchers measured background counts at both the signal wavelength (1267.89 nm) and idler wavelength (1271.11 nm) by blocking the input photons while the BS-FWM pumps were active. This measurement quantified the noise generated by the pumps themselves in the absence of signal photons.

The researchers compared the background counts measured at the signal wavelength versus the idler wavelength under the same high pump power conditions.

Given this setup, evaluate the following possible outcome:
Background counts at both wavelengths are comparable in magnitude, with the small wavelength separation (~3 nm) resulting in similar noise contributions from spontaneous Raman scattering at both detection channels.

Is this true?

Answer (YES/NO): YES